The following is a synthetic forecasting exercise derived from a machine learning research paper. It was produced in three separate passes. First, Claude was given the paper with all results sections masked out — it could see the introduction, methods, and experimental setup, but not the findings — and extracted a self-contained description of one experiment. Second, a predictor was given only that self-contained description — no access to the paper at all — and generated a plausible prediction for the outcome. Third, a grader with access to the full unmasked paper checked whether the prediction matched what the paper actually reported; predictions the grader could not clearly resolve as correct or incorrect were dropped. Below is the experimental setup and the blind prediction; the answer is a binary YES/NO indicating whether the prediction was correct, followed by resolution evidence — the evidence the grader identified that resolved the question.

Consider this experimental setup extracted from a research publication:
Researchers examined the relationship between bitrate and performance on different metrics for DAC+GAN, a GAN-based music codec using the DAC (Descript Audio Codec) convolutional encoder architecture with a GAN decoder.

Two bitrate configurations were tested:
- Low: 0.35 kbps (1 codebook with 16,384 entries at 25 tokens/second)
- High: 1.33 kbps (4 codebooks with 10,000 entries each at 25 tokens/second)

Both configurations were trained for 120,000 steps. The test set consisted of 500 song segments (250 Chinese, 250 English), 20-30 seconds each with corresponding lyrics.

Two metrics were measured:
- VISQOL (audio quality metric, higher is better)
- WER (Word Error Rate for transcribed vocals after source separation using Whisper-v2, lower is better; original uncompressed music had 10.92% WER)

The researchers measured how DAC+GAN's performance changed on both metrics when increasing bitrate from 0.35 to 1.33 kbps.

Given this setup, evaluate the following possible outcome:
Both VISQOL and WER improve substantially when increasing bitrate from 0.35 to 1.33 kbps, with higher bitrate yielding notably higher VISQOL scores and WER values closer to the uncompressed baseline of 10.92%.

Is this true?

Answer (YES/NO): NO